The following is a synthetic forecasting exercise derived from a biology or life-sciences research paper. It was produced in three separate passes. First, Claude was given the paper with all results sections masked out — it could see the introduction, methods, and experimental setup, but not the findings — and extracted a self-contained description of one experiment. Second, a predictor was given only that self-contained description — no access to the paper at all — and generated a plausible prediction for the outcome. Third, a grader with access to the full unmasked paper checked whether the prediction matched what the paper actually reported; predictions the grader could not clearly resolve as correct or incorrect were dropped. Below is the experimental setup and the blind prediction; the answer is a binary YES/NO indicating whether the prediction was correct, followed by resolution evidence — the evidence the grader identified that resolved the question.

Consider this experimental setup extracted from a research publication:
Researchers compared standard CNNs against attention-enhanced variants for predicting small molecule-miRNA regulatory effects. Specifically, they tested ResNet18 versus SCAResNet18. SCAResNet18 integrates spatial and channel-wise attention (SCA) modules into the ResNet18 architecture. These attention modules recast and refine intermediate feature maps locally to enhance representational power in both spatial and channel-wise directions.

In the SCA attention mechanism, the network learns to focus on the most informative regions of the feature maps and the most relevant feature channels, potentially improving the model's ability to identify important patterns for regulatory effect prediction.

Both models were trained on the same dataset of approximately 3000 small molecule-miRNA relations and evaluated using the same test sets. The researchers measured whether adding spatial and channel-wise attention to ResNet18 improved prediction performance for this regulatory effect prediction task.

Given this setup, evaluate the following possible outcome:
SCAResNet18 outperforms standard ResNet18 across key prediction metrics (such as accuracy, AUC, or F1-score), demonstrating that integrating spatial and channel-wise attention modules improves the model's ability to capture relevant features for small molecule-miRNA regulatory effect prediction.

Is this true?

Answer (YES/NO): NO